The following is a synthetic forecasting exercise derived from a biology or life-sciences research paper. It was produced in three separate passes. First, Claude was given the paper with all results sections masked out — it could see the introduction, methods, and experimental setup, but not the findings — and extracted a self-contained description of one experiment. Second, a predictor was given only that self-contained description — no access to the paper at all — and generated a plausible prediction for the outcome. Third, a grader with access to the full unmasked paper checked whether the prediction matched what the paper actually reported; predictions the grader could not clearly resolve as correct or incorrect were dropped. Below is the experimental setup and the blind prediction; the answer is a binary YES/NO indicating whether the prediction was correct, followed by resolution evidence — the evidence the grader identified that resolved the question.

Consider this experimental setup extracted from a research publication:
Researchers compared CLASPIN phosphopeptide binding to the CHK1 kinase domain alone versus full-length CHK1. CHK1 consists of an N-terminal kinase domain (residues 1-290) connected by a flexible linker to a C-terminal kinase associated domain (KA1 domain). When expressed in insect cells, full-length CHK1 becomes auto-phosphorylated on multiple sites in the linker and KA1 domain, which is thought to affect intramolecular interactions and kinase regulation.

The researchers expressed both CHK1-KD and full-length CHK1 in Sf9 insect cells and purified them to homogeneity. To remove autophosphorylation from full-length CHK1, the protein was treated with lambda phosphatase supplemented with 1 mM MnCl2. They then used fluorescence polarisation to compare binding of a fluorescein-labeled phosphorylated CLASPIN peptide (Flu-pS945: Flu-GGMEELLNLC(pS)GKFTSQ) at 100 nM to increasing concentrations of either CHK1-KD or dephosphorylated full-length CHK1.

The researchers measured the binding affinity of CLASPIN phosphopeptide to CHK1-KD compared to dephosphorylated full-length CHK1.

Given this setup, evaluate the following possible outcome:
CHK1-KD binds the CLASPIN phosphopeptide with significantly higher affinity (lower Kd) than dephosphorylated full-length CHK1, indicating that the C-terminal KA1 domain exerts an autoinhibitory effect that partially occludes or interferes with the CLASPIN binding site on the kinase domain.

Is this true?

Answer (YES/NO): NO